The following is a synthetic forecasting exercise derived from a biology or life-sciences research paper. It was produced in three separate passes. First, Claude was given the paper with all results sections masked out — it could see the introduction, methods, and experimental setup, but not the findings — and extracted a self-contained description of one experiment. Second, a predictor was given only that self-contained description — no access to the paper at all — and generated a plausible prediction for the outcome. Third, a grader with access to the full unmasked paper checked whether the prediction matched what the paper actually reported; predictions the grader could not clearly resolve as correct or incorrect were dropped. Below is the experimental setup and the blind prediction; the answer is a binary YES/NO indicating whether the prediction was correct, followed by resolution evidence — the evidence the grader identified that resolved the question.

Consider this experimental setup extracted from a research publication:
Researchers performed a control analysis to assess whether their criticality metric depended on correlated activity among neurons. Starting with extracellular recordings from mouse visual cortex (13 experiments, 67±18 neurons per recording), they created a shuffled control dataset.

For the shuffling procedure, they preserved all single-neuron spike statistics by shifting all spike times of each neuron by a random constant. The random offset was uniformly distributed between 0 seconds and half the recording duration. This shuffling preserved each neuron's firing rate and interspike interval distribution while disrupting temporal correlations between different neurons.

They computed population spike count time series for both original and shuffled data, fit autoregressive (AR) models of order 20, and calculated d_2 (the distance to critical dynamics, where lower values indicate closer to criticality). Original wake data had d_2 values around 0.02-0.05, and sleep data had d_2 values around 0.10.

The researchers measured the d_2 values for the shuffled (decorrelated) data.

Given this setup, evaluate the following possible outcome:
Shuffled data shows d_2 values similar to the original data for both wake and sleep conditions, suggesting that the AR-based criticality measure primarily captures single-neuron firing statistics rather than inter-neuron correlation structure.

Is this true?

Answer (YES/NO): NO